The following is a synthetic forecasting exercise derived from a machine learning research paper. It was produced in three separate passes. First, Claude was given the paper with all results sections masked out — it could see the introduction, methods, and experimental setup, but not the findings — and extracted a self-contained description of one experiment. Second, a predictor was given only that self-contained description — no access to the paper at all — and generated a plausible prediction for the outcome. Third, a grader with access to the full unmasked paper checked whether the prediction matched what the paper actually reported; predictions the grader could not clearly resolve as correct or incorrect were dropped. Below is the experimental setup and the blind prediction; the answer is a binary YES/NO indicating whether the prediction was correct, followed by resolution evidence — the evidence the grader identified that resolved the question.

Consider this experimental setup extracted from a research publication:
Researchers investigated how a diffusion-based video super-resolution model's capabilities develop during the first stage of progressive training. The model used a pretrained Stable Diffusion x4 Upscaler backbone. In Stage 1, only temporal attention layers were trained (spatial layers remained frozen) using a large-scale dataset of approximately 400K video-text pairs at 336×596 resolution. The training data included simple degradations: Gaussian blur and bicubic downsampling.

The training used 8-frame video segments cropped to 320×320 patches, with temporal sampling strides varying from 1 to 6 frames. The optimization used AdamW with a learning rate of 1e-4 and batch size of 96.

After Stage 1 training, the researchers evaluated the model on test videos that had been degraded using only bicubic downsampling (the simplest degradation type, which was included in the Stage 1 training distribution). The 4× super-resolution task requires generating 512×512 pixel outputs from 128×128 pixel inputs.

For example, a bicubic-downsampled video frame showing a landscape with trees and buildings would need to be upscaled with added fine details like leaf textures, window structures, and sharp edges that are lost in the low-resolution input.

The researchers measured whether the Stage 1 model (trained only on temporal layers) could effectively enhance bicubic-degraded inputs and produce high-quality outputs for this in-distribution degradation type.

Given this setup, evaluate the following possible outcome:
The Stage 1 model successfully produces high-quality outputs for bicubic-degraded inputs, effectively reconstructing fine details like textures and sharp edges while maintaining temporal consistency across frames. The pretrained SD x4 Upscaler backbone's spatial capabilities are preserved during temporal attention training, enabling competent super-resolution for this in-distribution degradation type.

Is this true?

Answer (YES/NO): NO